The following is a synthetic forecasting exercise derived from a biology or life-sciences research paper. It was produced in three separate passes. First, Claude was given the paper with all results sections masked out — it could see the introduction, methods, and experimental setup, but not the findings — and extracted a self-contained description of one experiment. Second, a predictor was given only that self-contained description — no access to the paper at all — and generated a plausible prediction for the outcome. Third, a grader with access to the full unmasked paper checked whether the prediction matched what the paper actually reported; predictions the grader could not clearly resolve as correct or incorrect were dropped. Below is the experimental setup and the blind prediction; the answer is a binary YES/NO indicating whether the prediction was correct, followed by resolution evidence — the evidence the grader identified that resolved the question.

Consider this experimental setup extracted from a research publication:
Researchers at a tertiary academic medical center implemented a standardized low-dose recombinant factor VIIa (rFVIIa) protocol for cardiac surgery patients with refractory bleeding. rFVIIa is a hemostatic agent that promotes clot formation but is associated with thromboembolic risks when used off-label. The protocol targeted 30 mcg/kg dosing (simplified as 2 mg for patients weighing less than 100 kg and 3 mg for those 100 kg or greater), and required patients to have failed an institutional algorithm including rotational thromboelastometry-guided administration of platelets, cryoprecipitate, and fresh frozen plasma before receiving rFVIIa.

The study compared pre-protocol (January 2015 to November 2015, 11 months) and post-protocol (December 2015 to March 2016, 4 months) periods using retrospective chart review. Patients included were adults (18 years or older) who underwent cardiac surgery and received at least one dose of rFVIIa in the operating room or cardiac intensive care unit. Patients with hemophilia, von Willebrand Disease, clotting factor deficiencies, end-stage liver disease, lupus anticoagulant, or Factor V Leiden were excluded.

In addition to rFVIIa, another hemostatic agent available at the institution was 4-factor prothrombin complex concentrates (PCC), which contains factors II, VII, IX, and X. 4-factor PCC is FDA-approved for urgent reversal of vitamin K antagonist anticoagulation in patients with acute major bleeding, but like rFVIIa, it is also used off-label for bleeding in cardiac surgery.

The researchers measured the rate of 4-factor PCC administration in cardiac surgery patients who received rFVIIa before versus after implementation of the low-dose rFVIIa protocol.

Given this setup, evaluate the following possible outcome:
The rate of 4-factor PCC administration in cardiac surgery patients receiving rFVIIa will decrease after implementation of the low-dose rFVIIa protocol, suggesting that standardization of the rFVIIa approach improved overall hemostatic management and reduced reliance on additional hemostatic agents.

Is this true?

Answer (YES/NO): NO